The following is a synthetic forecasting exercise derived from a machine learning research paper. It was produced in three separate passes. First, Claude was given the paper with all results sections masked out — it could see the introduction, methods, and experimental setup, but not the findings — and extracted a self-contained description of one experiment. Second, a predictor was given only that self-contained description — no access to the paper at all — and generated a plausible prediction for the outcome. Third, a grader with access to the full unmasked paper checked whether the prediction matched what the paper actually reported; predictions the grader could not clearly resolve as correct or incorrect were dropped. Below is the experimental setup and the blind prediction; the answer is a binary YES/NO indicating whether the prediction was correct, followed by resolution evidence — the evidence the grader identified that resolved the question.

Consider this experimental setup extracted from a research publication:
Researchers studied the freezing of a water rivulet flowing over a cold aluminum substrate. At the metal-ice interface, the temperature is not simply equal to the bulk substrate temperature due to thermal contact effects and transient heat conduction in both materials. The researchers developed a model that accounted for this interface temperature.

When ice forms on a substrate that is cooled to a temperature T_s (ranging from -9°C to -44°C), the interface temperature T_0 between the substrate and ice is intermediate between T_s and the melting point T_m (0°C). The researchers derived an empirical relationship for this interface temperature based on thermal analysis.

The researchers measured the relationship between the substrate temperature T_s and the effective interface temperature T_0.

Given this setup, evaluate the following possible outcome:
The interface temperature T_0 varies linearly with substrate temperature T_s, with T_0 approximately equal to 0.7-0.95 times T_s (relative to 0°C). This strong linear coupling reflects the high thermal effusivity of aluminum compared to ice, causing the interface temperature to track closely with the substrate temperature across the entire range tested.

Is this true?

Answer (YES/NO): YES